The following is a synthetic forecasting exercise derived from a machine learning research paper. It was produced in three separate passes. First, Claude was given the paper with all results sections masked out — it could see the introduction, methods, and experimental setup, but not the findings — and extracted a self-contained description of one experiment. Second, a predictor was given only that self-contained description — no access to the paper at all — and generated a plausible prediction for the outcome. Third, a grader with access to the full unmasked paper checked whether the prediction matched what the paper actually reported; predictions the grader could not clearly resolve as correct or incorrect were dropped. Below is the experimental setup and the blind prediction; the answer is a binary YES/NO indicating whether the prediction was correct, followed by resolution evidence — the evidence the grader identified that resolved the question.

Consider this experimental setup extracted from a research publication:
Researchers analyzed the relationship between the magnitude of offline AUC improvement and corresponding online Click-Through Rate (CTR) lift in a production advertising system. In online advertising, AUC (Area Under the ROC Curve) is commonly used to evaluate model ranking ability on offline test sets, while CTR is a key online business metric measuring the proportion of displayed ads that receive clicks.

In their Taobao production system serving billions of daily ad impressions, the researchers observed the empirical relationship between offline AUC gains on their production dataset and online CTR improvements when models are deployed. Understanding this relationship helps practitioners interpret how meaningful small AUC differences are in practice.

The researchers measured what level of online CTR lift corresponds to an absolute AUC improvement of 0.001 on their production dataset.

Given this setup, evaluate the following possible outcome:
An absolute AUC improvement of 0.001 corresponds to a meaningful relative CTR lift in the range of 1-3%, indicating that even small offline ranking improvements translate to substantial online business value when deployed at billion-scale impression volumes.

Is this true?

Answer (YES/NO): YES